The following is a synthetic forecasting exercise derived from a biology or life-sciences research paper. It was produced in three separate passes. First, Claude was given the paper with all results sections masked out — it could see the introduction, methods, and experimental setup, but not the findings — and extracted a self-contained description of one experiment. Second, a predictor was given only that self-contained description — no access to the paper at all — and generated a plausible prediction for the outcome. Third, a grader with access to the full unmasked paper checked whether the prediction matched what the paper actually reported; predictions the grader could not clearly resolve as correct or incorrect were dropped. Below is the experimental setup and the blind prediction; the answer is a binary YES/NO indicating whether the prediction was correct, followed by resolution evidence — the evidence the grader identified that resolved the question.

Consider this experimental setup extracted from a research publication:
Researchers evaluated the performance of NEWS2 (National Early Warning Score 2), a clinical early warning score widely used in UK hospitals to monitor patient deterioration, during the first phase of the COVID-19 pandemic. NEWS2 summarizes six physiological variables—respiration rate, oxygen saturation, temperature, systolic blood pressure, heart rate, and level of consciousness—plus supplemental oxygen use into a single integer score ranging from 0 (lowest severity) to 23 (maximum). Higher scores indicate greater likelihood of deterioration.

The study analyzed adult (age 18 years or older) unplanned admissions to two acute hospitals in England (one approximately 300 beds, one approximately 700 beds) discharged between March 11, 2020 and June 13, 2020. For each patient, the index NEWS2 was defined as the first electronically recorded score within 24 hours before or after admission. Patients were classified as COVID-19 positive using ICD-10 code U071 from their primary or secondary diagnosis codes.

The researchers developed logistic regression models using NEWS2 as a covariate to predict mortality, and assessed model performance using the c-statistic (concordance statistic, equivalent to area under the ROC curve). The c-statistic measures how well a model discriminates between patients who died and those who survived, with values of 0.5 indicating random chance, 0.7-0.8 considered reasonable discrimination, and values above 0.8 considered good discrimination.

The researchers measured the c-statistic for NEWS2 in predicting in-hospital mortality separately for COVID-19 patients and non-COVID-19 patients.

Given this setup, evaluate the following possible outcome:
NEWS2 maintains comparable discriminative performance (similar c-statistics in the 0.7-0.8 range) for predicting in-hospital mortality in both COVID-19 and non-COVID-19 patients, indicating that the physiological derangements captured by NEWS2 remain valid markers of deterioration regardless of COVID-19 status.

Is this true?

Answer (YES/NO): NO